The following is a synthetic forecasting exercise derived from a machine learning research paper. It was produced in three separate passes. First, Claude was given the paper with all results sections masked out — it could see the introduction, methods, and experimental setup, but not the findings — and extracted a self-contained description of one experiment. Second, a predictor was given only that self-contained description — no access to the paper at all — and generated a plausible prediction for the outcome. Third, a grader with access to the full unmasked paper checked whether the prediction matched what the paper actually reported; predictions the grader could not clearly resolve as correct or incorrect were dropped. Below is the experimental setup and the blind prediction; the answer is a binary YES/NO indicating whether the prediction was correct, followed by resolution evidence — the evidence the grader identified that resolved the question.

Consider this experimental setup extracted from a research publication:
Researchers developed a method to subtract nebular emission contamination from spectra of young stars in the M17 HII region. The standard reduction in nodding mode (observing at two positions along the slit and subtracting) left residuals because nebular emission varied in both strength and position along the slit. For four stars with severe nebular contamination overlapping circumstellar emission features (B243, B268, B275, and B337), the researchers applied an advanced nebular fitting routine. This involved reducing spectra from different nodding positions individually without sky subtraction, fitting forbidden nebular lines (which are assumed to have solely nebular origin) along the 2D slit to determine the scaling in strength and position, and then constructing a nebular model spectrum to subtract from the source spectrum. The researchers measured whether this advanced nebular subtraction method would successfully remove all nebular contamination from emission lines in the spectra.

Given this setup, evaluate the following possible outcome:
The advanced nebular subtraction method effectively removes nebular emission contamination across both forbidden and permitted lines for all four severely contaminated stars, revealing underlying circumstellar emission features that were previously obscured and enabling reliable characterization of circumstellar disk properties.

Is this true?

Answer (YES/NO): NO